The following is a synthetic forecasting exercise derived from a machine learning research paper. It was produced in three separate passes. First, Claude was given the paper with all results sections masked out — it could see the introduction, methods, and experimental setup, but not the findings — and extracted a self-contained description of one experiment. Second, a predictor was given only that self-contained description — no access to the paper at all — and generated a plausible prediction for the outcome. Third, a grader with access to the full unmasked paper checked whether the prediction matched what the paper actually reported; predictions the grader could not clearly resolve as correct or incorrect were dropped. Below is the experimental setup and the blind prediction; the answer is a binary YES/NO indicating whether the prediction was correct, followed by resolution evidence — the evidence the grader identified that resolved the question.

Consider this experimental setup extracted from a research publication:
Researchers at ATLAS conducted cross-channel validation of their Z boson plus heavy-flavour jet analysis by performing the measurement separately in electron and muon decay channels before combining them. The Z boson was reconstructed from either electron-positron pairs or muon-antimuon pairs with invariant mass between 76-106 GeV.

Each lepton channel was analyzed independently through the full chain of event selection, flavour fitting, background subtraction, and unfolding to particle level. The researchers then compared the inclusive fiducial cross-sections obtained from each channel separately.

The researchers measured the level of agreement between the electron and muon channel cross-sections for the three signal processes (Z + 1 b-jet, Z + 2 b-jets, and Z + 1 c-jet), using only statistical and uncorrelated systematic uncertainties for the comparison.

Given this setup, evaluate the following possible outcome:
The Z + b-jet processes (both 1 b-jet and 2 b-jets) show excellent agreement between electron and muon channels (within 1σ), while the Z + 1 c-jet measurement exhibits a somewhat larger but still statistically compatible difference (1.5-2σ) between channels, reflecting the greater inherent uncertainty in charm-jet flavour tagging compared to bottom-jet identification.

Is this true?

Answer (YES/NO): NO